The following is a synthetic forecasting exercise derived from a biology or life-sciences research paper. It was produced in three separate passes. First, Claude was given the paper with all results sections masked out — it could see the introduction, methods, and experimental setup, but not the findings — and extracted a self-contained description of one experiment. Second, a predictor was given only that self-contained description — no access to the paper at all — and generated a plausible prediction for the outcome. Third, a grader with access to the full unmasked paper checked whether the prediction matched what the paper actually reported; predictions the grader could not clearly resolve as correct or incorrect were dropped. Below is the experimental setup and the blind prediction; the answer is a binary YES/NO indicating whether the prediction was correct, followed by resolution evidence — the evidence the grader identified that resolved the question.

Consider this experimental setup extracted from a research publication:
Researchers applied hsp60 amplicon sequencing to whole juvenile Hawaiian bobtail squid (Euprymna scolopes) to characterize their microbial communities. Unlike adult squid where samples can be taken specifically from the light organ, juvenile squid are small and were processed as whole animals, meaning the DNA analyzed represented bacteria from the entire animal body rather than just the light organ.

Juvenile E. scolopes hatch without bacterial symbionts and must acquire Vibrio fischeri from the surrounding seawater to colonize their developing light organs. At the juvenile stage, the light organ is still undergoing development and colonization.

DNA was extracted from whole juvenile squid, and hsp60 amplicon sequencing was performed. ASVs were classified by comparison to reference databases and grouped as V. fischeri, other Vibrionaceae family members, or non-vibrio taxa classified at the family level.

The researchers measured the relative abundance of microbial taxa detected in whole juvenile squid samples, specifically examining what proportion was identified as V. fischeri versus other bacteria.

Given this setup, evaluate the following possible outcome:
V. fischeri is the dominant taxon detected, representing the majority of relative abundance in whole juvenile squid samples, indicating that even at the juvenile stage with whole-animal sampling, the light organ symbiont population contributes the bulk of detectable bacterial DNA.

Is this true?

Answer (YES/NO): NO